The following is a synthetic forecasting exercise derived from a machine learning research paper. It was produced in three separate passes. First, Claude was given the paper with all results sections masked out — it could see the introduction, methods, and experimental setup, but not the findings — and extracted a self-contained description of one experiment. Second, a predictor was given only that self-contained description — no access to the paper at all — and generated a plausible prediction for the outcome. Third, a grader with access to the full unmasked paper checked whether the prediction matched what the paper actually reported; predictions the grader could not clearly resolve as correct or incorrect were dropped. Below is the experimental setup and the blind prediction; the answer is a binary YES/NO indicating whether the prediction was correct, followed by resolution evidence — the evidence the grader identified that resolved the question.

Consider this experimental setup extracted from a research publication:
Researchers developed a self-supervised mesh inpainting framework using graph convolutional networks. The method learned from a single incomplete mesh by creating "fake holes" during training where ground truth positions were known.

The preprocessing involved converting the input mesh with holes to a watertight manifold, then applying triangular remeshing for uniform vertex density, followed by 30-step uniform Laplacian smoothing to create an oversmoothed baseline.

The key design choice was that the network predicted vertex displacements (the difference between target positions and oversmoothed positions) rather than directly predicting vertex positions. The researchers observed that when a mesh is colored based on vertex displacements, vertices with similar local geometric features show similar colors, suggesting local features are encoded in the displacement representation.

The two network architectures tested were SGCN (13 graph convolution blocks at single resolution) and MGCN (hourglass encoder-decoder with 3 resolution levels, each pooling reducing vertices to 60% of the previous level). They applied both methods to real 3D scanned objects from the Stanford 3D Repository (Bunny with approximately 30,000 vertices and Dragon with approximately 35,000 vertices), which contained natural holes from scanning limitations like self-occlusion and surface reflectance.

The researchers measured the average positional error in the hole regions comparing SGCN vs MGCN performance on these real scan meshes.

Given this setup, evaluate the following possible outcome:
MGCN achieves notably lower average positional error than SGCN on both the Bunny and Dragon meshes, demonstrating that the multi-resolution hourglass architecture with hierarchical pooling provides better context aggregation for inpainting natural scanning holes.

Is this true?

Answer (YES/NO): NO